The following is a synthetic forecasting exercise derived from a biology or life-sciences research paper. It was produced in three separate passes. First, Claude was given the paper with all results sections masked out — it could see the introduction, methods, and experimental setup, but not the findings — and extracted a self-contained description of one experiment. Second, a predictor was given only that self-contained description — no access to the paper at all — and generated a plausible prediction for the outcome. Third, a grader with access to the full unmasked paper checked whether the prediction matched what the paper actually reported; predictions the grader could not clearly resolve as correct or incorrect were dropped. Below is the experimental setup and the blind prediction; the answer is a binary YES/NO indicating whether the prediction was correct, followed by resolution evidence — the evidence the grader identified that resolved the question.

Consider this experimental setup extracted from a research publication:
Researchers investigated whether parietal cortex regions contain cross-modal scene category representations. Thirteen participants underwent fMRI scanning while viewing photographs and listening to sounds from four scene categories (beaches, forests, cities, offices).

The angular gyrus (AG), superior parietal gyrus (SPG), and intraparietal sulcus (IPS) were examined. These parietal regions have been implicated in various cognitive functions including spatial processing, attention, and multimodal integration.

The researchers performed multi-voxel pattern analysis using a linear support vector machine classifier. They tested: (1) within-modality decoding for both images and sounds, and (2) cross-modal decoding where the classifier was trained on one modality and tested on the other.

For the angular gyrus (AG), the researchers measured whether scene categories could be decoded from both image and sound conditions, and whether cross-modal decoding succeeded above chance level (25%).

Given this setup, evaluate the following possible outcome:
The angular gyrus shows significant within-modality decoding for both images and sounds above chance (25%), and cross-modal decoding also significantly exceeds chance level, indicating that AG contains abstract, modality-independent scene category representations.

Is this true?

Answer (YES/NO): NO